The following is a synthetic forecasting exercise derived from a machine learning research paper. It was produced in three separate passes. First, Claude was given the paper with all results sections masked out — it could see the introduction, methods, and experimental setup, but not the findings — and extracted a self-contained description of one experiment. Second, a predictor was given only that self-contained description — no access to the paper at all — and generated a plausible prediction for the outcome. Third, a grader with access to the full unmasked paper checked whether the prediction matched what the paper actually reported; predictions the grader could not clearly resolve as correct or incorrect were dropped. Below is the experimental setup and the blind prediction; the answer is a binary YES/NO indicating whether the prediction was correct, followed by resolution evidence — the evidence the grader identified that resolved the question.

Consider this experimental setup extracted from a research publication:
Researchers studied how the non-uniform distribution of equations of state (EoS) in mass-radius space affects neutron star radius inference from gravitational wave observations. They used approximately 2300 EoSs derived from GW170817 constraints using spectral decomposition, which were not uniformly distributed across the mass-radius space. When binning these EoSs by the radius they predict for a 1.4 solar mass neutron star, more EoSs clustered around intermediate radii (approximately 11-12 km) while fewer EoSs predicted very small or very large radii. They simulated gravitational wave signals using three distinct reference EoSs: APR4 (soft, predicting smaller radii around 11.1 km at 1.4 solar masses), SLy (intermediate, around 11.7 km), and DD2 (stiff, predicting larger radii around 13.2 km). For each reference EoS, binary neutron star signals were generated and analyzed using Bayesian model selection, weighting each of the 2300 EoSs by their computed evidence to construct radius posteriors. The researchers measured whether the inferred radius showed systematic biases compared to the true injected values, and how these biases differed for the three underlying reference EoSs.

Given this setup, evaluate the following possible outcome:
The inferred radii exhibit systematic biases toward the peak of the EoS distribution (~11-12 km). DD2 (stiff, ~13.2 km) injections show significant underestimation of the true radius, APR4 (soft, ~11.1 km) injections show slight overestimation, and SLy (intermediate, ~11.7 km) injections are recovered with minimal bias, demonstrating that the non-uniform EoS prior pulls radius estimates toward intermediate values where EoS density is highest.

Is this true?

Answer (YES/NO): NO